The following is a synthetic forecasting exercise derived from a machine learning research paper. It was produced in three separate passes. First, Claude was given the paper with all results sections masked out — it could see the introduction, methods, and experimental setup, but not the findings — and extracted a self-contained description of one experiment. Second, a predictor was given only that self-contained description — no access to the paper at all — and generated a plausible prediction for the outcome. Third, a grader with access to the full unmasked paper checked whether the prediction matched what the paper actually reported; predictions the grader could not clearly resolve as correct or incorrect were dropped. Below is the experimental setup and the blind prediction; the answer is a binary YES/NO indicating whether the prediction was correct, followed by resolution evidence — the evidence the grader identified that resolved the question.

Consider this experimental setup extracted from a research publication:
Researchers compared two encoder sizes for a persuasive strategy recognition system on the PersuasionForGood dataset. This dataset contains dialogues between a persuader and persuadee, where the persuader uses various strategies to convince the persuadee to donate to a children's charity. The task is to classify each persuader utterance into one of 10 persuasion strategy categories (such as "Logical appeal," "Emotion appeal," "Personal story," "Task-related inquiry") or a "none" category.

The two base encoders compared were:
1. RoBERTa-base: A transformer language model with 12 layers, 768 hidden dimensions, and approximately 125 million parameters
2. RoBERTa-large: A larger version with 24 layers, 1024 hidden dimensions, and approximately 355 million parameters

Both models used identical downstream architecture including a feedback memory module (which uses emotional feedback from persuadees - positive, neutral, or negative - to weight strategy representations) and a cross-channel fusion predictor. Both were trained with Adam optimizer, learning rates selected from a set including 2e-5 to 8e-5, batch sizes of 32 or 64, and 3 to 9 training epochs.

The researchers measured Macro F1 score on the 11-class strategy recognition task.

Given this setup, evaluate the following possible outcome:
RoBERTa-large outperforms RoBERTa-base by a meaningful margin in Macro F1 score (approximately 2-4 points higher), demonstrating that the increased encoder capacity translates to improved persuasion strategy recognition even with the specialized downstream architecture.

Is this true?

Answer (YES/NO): YES